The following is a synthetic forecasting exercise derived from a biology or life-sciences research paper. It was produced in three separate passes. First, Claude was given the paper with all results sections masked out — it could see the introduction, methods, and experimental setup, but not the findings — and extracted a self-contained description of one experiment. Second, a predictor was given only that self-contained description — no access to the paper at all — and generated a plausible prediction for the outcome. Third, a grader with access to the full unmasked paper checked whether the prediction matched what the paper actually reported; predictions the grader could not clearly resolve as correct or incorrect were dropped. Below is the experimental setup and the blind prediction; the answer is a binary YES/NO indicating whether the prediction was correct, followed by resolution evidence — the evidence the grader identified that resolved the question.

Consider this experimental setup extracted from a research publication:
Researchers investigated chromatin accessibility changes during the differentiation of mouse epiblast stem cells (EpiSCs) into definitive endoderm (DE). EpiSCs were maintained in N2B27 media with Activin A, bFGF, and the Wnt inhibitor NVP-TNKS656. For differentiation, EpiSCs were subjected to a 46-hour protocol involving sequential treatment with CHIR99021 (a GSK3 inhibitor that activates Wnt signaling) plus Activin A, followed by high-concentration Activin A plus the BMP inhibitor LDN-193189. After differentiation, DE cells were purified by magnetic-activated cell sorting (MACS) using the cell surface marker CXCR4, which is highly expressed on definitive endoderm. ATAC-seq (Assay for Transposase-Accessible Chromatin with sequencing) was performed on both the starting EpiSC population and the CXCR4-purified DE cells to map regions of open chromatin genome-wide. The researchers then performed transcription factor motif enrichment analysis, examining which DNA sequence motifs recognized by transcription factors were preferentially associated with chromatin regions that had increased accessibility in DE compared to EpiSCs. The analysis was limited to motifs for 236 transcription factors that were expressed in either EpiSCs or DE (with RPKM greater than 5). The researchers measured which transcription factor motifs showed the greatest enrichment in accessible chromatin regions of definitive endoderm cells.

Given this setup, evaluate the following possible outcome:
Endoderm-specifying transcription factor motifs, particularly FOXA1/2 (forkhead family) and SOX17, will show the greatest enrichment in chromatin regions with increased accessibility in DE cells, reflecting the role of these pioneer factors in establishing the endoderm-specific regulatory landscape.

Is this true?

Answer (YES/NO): NO